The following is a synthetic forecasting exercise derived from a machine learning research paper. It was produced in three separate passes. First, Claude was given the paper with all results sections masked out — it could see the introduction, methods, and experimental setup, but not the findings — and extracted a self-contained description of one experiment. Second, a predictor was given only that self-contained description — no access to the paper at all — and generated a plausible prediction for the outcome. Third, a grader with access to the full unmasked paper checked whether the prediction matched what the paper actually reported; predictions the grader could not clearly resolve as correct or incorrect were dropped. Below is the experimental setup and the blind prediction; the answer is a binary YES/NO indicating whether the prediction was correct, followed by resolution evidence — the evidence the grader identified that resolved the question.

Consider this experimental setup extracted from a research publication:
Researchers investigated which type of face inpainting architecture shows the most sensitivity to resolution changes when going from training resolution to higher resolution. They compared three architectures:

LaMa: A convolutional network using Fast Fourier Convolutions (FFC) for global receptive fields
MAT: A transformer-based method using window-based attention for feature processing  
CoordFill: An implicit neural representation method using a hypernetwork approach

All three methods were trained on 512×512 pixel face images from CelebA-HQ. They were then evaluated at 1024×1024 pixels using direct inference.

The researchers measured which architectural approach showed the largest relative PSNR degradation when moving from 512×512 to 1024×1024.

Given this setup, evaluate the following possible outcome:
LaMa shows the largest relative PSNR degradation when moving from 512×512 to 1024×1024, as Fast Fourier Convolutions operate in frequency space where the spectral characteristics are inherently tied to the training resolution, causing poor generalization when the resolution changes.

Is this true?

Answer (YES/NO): NO